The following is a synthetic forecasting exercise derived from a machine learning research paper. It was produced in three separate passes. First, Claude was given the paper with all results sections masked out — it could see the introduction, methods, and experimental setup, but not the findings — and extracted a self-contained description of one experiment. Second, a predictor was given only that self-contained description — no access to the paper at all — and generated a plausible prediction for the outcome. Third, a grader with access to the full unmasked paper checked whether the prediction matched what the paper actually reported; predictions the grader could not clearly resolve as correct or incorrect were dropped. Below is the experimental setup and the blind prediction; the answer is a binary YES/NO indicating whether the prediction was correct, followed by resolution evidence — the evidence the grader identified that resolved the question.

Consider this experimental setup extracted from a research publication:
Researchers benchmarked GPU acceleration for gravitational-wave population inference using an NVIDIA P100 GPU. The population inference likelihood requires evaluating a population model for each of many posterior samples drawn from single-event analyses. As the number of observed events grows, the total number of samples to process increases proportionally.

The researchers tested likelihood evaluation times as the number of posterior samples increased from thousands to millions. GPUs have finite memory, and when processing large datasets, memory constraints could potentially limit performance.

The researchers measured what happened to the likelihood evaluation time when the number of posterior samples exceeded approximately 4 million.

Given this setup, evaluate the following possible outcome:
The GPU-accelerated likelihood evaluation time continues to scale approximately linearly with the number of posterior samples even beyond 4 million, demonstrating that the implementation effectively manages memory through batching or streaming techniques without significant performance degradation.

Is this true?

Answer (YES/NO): NO